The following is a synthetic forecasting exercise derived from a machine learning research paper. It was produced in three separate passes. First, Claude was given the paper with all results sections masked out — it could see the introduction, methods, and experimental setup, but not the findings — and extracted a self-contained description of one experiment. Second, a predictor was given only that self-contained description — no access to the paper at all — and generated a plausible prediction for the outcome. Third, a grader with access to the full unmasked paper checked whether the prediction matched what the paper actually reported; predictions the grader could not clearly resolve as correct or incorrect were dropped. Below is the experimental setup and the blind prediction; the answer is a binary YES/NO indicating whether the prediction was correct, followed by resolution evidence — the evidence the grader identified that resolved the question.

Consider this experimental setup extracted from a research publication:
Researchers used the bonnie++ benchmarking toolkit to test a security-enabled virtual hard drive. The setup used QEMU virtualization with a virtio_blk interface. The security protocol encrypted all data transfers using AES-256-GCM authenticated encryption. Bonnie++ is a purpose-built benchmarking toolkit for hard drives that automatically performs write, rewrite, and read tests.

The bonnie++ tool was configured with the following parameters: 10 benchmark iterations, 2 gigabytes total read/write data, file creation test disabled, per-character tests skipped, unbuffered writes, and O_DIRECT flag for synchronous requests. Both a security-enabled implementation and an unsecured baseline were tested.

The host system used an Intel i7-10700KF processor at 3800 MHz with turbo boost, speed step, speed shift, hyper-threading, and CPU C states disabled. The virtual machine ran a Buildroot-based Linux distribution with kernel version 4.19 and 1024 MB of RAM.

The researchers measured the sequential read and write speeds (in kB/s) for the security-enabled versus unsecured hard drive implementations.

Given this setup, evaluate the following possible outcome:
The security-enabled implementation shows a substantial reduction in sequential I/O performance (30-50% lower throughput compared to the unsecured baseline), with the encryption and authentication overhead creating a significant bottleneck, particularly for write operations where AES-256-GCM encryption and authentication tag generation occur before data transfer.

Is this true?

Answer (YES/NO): NO